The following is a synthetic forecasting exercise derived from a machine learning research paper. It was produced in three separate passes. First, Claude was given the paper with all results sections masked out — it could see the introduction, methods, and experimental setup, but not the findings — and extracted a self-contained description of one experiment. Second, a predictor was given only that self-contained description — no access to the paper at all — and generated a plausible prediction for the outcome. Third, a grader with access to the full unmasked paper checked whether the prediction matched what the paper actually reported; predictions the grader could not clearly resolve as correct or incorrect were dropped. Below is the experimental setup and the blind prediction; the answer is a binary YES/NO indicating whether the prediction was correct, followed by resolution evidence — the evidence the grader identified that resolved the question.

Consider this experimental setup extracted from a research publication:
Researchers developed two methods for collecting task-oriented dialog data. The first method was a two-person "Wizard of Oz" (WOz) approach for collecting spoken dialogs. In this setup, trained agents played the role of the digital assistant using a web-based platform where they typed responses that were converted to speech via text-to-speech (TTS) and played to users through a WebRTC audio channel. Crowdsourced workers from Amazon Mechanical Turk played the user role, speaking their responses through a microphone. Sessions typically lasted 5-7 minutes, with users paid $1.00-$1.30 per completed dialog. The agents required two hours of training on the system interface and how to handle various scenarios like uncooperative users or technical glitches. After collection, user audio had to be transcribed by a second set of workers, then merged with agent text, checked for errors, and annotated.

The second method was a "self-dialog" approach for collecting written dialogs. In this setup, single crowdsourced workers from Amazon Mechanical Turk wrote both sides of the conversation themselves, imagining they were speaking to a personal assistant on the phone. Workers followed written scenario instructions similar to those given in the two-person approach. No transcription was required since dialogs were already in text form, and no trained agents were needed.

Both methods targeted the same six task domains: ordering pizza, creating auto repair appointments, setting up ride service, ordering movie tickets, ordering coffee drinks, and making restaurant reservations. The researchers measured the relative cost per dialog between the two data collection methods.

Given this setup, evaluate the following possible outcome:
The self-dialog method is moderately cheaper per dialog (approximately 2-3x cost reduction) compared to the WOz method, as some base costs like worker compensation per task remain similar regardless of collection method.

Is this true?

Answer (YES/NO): NO